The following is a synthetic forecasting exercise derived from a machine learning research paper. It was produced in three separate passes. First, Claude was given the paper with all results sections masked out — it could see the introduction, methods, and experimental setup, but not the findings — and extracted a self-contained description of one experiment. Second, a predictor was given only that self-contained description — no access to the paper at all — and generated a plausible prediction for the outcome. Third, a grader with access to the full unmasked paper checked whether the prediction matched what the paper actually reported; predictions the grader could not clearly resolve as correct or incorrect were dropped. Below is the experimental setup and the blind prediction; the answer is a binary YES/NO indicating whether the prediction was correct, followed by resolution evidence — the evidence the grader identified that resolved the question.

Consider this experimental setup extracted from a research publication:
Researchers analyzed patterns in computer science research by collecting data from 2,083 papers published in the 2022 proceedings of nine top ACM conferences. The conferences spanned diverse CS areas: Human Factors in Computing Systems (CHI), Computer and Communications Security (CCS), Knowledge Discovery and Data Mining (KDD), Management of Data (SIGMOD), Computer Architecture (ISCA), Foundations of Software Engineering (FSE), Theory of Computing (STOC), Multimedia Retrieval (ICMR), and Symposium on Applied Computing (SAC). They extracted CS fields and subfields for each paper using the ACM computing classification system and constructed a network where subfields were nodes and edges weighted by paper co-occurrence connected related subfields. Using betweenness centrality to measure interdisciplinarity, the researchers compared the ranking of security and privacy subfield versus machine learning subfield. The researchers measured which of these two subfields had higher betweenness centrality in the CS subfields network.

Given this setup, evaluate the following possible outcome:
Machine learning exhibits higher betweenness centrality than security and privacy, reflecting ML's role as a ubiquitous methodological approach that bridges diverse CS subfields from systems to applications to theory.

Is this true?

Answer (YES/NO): YES